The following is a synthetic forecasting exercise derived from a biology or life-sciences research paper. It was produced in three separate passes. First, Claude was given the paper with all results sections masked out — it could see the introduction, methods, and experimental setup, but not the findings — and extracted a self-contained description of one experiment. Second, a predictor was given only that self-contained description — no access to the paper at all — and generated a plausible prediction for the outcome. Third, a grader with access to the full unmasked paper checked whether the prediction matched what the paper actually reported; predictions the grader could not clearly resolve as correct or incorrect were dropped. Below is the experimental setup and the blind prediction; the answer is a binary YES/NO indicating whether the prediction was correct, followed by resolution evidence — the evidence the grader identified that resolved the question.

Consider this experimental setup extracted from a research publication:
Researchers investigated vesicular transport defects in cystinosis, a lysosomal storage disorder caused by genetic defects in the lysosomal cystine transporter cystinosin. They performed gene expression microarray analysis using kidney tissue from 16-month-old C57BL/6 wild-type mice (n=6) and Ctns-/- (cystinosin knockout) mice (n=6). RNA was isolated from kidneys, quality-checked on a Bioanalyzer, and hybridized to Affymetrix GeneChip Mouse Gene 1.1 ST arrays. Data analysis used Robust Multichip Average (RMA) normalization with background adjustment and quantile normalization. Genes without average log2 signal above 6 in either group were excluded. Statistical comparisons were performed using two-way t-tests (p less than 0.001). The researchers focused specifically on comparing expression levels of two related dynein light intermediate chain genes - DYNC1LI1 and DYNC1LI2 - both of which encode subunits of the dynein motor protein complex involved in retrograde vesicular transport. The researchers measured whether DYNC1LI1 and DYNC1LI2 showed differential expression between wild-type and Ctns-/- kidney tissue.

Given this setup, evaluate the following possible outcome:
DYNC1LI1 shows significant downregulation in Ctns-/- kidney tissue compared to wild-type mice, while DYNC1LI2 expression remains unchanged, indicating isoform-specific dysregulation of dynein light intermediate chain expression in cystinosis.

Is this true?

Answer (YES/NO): NO